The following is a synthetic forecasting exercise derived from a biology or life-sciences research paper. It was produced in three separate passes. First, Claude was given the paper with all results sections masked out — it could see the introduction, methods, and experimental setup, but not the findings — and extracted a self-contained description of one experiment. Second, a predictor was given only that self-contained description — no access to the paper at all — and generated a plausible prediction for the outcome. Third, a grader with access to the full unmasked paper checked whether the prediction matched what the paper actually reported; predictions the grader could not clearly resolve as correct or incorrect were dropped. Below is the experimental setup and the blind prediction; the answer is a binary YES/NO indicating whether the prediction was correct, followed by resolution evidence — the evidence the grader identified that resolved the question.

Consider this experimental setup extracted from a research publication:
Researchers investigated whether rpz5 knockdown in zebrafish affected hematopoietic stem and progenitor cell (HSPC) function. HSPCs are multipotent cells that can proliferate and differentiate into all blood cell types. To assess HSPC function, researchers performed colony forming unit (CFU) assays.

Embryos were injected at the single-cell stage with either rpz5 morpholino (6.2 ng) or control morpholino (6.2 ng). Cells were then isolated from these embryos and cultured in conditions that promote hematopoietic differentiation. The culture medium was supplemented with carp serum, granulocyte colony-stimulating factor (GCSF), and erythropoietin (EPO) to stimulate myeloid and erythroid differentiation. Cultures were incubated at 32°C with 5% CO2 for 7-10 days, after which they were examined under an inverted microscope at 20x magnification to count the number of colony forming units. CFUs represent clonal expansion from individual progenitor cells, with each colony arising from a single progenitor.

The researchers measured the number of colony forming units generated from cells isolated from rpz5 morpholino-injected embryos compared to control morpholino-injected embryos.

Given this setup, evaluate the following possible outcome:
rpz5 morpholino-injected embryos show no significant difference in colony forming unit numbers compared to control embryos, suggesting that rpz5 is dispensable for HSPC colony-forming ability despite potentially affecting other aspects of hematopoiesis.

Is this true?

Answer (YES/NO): NO